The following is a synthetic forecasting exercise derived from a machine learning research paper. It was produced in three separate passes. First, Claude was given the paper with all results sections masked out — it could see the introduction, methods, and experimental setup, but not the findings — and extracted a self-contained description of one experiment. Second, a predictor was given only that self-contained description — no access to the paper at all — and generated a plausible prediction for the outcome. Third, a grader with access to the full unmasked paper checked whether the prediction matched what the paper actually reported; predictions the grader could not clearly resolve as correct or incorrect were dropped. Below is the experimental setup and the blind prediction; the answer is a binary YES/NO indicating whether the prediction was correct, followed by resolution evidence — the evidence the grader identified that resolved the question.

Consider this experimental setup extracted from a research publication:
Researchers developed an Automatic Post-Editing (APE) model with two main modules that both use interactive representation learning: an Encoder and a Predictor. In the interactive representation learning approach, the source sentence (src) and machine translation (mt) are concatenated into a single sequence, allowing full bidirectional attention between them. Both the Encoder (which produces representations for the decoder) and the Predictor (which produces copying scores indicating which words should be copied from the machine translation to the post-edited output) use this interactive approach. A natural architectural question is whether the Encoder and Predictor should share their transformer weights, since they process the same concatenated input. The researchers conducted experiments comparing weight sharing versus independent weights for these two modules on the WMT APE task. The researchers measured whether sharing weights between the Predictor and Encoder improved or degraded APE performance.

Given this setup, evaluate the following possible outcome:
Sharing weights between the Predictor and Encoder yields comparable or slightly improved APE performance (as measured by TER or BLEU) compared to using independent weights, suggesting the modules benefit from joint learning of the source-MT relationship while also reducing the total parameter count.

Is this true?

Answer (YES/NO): NO